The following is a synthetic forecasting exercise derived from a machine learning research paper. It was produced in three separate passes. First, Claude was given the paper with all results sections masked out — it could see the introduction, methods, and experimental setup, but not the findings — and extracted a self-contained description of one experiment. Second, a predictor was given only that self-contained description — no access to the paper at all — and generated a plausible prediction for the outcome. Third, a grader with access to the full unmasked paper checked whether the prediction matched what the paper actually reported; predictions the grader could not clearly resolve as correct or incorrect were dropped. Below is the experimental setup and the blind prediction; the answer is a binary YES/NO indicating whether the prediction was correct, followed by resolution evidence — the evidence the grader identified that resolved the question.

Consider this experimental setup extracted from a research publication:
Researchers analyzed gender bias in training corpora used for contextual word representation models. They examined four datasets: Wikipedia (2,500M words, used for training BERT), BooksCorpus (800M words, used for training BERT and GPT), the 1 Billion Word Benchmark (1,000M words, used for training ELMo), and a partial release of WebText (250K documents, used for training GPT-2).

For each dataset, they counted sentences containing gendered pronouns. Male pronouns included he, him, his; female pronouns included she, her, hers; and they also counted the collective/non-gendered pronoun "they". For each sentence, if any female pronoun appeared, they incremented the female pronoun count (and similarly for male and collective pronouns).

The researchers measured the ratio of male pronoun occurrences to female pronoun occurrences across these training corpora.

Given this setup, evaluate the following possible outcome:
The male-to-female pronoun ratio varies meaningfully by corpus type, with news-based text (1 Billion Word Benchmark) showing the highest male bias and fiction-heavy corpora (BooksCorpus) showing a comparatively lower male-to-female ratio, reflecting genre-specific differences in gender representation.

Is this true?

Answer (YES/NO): NO